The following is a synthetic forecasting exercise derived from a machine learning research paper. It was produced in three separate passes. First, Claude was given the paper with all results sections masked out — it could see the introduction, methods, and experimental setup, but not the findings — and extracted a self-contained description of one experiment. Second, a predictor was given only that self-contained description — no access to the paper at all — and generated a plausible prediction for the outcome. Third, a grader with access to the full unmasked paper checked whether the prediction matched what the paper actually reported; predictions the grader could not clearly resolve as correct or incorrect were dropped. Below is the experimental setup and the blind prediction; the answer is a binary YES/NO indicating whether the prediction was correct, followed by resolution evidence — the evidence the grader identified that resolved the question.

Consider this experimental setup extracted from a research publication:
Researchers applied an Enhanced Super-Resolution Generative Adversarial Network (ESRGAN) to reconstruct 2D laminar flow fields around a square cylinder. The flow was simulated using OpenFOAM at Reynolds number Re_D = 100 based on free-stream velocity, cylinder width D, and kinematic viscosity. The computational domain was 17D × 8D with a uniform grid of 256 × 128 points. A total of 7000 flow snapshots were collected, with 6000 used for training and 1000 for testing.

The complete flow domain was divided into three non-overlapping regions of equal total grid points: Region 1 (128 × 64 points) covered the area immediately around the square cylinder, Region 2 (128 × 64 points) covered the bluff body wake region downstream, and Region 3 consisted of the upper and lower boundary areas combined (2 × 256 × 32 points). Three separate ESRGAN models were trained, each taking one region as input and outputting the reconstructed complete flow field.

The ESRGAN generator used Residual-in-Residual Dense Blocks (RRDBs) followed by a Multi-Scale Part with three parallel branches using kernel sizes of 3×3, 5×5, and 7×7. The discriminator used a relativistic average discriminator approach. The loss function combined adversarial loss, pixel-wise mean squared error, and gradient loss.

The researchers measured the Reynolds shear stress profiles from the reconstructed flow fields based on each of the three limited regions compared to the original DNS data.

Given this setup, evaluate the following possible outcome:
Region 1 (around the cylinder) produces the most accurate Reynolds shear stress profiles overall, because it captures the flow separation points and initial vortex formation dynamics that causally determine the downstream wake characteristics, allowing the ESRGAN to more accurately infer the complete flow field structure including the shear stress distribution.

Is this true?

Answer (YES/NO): NO